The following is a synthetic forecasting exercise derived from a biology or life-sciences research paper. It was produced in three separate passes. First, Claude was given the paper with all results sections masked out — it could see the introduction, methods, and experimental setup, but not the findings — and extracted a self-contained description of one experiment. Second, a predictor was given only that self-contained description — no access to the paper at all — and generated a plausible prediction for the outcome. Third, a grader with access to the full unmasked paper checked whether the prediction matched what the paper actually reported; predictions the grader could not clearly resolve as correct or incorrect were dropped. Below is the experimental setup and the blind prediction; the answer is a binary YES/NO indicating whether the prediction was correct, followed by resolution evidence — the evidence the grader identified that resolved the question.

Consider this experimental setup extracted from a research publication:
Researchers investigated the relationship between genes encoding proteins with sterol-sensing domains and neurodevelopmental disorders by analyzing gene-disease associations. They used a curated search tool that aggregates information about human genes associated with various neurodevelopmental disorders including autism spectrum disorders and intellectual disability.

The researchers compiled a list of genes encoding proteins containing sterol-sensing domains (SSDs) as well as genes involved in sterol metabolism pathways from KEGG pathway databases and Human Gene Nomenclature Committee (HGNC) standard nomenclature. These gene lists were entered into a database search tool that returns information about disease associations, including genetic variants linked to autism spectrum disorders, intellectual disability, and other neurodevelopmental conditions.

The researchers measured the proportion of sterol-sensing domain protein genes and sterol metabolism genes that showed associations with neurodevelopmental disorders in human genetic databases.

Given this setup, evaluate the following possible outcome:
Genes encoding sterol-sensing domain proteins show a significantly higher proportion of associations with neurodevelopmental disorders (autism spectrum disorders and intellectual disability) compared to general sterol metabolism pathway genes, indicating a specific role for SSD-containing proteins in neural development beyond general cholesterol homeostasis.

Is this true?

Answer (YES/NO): NO